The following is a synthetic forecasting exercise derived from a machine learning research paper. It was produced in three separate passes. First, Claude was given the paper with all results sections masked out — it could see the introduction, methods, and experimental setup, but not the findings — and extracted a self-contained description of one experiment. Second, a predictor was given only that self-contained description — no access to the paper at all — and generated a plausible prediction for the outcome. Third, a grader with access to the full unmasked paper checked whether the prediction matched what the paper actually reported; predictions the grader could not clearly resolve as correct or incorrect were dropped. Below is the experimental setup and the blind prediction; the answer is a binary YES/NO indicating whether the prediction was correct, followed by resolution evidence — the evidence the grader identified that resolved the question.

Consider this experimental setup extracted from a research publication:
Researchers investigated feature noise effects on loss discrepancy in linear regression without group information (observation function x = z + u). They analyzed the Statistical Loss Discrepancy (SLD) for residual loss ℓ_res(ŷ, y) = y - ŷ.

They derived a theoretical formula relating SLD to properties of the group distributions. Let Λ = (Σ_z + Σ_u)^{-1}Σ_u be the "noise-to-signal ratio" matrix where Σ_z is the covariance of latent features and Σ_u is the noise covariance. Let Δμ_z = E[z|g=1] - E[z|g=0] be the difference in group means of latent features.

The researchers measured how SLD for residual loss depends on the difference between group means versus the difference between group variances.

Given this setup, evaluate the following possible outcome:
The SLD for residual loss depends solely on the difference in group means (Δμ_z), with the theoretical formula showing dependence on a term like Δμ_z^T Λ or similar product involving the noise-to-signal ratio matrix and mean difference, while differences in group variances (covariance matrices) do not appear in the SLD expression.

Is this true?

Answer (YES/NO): YES